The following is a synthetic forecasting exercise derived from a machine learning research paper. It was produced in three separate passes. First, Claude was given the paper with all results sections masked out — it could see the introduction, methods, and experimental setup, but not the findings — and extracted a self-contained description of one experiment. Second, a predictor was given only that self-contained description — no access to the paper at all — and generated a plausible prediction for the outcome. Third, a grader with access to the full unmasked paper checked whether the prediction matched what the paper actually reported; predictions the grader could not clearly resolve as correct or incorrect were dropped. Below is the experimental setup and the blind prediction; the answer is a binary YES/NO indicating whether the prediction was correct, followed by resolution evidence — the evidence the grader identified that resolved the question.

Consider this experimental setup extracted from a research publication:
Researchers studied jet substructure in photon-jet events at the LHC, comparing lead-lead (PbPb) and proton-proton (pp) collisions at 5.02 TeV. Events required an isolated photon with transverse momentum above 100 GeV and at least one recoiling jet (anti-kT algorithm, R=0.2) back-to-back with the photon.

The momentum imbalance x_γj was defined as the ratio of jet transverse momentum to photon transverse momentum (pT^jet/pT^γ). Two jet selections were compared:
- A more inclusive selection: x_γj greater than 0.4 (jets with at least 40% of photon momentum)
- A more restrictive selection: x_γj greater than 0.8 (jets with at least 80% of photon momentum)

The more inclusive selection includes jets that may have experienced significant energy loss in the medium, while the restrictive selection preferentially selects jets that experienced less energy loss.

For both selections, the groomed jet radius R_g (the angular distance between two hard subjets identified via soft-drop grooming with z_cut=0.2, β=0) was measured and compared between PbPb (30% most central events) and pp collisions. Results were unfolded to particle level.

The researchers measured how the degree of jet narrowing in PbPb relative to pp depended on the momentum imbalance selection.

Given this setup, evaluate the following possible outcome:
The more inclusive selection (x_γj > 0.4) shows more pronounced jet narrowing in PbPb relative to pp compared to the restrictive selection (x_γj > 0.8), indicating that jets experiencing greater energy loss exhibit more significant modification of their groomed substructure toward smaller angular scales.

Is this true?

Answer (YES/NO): NO